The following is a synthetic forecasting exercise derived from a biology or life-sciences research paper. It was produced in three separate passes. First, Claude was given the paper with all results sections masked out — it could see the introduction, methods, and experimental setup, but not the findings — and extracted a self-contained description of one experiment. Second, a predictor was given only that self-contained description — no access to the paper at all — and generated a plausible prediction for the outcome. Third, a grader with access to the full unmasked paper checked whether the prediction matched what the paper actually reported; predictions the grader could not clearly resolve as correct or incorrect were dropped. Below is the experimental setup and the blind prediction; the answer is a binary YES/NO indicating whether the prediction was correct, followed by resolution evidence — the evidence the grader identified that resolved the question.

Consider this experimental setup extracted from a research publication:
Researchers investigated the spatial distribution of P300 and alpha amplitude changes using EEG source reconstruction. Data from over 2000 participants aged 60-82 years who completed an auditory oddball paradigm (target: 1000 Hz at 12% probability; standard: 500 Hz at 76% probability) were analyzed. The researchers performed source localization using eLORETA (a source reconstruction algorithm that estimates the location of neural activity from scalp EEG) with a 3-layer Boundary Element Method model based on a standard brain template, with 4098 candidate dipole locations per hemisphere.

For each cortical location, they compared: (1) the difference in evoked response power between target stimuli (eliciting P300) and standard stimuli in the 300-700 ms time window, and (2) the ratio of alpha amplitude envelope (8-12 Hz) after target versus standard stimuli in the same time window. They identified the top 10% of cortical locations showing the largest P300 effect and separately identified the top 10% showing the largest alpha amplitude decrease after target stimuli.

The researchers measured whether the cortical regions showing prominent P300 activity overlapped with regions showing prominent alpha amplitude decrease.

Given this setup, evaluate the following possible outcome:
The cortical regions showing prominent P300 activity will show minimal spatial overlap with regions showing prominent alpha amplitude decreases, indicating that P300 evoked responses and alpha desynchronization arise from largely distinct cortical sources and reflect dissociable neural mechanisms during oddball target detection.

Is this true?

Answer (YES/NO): NO